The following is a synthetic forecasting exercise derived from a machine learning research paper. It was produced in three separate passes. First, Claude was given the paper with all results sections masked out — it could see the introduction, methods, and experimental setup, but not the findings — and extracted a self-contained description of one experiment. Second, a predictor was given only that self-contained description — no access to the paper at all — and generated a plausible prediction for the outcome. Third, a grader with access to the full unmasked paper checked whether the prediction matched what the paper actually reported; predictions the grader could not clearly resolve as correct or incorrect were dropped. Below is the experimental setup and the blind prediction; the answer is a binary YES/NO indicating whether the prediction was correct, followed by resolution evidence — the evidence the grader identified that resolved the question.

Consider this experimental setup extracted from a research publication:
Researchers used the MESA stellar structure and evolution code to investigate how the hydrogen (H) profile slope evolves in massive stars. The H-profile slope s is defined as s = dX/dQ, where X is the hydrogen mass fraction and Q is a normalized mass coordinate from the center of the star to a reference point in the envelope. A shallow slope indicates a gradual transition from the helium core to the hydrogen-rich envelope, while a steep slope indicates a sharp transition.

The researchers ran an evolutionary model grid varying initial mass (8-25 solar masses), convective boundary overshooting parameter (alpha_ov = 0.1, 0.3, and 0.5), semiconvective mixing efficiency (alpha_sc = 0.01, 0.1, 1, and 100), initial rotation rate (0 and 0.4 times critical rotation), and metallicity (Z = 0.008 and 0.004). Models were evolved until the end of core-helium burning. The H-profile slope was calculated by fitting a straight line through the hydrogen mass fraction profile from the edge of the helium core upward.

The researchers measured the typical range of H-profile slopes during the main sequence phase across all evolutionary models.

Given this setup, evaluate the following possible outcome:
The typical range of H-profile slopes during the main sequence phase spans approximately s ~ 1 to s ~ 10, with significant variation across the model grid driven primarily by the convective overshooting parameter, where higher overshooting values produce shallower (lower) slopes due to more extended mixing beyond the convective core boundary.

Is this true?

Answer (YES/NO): NO